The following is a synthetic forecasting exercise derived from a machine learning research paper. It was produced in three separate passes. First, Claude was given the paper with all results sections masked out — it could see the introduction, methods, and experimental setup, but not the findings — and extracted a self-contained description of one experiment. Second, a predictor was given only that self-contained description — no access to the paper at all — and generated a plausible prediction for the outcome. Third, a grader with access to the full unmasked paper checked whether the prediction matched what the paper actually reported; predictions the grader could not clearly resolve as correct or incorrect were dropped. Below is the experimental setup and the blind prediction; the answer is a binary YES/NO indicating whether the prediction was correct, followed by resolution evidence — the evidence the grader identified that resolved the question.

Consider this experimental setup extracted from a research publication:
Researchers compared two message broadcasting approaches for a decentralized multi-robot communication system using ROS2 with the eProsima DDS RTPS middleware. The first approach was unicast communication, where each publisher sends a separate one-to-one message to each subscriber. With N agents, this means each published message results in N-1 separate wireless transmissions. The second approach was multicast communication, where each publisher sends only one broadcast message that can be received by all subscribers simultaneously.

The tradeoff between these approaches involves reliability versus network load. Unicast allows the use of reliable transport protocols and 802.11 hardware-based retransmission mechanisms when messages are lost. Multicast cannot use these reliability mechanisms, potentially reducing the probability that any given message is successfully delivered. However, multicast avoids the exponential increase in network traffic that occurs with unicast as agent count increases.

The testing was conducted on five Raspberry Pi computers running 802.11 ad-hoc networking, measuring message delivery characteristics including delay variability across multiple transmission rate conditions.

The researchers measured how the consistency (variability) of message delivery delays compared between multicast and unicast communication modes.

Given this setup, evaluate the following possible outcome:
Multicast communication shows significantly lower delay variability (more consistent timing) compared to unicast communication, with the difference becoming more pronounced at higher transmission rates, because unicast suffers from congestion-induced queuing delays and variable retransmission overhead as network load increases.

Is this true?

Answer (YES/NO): NO